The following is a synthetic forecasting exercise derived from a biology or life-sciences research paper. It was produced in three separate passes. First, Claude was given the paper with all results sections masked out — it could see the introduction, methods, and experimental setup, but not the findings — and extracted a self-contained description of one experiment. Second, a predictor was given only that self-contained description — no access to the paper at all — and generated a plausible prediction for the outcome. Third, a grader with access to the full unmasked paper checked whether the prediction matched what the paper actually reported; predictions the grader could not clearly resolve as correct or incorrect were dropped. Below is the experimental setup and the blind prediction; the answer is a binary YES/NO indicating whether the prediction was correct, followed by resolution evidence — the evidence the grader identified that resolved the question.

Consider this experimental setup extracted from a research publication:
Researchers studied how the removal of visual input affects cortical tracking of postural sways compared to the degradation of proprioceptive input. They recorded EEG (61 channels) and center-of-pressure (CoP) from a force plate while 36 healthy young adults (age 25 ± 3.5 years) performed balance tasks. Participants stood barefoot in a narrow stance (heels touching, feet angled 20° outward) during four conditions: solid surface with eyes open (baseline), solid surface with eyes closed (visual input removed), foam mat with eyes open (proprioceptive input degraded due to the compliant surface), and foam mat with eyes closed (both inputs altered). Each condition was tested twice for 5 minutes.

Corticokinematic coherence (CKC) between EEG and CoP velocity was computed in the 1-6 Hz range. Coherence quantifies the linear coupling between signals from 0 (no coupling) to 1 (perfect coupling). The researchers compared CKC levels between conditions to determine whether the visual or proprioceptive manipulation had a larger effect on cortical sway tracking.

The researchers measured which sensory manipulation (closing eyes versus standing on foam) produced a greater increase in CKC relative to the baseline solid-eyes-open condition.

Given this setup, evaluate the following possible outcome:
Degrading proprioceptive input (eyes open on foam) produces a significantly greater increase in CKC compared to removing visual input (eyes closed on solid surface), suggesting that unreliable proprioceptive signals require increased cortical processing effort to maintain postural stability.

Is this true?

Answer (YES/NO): NO